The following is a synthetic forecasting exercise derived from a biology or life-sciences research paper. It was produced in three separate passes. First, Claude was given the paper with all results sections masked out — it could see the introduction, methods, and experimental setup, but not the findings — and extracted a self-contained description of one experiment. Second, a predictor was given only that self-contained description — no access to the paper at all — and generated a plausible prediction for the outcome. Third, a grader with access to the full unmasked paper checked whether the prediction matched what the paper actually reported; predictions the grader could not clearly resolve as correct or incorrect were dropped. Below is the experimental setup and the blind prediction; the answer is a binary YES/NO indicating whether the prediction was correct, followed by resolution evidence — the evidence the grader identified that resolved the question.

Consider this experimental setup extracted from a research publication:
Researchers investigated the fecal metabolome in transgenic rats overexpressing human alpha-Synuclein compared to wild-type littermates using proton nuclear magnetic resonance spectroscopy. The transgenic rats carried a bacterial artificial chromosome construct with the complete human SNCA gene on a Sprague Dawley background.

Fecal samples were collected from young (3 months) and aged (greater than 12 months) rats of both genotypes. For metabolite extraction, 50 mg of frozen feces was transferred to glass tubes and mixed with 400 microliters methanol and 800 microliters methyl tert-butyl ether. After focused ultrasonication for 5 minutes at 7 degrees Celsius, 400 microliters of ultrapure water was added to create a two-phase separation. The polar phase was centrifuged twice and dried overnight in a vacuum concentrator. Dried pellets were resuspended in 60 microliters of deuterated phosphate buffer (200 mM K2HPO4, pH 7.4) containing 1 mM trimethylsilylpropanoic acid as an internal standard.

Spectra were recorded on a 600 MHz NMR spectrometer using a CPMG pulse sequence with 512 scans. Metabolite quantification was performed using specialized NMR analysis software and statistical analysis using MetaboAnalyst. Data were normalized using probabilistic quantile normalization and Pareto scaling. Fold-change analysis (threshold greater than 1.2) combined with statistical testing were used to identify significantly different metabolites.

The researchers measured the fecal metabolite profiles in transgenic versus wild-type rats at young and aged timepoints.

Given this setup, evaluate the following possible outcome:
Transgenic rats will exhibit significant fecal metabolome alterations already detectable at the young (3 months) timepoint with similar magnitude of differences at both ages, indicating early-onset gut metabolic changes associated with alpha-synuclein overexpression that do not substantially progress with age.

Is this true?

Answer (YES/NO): NO